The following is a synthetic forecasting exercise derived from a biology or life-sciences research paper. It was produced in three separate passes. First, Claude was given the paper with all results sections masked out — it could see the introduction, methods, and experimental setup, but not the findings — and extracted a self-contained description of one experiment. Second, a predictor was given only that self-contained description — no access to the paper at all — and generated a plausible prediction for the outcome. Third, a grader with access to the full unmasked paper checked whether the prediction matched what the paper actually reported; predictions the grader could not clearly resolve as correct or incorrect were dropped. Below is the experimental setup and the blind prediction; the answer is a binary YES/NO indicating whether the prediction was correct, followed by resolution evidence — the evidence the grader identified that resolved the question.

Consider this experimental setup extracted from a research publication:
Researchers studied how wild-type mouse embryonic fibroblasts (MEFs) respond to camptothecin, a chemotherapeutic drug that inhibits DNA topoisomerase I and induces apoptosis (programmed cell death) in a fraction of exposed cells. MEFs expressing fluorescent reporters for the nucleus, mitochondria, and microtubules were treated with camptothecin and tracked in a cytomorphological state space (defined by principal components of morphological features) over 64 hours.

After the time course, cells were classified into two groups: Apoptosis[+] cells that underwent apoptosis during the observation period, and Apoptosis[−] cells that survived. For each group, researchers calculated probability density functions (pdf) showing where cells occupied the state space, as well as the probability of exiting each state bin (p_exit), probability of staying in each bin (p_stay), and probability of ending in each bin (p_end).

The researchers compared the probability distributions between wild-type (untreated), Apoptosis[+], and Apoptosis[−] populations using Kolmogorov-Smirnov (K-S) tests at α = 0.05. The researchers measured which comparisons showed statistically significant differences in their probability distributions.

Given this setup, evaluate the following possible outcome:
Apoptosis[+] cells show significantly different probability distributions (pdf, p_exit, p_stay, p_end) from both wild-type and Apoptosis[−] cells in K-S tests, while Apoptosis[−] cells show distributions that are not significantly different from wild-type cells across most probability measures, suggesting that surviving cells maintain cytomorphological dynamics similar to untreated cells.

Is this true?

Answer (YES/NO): NO